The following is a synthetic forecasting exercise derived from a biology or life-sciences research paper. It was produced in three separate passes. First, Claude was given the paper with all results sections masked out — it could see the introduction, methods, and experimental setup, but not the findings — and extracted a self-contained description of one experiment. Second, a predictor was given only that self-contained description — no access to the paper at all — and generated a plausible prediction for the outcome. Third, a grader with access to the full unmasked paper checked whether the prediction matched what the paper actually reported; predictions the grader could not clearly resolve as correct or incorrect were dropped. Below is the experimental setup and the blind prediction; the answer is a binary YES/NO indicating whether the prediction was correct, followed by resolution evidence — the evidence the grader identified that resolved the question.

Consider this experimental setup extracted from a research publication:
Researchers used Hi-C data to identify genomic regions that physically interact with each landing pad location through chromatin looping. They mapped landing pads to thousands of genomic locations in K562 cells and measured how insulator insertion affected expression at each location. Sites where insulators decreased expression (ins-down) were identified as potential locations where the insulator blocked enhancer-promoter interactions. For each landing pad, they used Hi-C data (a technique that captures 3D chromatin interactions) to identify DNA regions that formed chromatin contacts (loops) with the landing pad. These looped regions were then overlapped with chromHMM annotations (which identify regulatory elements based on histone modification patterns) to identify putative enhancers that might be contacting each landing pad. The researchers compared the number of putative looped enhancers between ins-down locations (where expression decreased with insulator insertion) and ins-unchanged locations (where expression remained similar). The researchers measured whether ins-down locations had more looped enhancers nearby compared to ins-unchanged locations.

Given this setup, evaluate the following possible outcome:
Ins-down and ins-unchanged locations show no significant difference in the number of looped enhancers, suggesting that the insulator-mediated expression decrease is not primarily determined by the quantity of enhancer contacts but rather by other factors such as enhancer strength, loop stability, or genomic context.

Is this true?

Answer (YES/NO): NO